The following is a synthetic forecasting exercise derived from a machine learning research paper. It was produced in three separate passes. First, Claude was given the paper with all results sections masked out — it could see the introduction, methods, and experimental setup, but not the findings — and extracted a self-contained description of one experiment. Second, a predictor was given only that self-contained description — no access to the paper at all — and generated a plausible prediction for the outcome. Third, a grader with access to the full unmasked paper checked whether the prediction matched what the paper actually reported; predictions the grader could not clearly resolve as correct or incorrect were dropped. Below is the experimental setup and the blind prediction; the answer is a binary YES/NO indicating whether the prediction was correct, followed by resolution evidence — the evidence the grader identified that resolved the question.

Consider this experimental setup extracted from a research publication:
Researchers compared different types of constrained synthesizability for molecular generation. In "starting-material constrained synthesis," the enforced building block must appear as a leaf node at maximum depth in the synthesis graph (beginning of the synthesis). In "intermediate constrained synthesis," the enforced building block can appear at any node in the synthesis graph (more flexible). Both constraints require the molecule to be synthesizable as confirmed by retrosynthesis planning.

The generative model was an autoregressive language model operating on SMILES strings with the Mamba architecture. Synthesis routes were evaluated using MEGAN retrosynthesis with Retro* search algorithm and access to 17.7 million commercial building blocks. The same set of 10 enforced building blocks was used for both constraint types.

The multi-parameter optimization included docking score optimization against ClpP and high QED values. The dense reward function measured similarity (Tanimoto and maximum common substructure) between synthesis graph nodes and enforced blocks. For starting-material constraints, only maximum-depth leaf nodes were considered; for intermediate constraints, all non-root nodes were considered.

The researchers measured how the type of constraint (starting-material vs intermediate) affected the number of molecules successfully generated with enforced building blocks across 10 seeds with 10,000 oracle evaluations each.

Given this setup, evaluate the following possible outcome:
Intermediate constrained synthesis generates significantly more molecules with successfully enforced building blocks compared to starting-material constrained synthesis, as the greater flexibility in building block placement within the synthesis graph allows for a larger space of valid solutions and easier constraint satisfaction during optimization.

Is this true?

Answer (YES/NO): NO